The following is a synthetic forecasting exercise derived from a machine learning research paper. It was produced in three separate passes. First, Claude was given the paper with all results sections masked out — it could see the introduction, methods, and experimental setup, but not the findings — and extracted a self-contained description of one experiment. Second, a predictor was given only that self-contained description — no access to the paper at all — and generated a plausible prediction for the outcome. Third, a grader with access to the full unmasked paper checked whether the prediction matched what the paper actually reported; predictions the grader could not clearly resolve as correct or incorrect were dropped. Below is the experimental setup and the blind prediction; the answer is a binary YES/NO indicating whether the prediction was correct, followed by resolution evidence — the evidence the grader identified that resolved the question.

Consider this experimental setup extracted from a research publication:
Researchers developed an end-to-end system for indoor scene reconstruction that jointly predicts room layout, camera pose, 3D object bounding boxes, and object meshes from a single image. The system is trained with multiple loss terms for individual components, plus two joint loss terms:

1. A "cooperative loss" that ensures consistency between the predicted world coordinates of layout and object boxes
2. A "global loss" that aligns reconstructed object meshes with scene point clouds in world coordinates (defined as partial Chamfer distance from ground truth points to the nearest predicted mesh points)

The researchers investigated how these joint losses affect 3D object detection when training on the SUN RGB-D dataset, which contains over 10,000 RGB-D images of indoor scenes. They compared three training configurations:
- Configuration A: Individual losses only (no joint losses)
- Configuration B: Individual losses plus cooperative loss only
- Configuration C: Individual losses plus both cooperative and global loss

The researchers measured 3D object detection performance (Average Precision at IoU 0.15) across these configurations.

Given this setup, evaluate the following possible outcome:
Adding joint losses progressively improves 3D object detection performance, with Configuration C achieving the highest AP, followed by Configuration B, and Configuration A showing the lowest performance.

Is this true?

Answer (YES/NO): YES